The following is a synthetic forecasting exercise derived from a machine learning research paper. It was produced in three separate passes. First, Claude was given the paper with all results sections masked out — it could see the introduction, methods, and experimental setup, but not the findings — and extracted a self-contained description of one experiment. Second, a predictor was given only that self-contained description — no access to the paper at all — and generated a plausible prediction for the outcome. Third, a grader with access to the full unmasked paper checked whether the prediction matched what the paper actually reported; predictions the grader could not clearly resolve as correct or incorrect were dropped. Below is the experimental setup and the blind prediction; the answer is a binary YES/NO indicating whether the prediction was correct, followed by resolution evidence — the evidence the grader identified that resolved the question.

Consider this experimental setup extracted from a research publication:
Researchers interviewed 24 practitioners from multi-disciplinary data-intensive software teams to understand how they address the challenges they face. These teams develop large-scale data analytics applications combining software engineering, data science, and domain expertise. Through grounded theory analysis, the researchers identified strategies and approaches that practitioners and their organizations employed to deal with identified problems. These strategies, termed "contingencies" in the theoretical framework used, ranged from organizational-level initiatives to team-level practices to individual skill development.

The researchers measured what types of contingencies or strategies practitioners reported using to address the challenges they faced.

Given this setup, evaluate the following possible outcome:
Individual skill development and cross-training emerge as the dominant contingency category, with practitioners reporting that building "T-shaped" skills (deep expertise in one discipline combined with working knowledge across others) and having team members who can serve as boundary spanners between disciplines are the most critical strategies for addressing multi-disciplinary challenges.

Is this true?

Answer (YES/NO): NO